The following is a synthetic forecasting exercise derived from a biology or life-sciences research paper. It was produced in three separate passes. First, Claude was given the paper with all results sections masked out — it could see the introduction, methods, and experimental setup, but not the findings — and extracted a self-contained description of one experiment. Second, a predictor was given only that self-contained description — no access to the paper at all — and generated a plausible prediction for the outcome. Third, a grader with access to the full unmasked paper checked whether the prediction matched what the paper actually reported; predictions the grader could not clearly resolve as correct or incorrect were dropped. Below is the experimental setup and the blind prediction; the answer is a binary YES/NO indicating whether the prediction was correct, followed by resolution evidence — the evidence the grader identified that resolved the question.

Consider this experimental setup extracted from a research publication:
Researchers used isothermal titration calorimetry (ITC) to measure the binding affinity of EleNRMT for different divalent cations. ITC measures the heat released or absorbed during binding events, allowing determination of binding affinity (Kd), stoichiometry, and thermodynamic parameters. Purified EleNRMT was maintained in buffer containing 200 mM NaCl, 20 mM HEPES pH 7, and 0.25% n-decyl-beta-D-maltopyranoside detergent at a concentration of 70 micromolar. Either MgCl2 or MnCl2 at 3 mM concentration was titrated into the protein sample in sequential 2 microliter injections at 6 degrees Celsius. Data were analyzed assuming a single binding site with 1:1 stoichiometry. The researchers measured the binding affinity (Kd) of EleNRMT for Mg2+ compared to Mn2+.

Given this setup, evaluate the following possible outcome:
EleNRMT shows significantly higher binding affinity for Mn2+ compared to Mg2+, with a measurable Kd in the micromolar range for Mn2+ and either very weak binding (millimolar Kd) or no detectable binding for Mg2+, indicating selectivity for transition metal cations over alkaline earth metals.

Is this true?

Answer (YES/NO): NO